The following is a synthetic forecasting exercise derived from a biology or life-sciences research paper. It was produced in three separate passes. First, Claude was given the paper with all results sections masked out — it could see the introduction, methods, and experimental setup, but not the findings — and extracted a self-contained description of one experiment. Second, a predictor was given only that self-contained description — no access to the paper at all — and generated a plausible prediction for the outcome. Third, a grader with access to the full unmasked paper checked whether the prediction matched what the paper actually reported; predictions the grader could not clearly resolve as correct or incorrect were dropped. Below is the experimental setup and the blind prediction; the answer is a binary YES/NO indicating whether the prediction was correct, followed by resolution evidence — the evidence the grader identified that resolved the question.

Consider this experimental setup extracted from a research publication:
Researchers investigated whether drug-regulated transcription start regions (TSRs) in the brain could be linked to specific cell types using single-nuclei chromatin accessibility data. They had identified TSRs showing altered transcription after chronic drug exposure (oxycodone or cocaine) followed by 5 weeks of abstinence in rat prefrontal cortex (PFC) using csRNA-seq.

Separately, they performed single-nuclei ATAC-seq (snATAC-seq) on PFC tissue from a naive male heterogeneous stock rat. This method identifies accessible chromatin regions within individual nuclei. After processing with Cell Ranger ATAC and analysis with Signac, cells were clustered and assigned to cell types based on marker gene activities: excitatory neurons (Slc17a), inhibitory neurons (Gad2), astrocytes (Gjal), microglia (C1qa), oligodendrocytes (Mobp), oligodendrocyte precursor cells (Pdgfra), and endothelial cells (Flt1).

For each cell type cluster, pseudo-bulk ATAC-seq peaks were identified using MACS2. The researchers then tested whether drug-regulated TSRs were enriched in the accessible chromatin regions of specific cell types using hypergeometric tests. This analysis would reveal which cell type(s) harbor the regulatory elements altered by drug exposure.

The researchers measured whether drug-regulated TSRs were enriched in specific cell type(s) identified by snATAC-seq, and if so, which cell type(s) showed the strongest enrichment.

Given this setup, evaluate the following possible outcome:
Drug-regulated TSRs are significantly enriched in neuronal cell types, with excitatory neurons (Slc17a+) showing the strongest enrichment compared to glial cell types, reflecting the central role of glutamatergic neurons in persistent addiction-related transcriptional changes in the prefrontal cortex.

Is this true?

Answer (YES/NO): NO